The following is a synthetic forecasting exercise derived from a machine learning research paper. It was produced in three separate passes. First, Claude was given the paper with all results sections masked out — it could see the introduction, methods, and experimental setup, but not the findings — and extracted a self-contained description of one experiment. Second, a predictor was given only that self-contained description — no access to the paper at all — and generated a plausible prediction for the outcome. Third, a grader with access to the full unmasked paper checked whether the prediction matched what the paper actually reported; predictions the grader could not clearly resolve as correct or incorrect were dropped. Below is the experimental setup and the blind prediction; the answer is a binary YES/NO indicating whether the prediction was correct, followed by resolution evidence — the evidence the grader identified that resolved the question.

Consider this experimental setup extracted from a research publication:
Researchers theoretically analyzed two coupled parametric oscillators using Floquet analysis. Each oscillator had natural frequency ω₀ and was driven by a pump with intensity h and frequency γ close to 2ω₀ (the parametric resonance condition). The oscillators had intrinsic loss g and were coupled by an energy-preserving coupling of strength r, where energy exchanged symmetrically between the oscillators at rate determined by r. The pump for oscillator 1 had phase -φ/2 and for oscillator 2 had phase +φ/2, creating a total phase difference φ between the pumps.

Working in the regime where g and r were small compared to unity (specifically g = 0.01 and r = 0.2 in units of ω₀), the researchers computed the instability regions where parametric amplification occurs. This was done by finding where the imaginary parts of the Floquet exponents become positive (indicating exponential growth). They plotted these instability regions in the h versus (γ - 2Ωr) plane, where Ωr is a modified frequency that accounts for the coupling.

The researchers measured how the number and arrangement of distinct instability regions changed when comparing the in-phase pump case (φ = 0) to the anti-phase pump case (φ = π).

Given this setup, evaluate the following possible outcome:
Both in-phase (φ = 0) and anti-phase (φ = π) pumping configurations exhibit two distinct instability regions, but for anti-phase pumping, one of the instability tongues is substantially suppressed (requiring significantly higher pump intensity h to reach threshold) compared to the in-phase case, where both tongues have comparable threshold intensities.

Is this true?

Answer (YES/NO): NO